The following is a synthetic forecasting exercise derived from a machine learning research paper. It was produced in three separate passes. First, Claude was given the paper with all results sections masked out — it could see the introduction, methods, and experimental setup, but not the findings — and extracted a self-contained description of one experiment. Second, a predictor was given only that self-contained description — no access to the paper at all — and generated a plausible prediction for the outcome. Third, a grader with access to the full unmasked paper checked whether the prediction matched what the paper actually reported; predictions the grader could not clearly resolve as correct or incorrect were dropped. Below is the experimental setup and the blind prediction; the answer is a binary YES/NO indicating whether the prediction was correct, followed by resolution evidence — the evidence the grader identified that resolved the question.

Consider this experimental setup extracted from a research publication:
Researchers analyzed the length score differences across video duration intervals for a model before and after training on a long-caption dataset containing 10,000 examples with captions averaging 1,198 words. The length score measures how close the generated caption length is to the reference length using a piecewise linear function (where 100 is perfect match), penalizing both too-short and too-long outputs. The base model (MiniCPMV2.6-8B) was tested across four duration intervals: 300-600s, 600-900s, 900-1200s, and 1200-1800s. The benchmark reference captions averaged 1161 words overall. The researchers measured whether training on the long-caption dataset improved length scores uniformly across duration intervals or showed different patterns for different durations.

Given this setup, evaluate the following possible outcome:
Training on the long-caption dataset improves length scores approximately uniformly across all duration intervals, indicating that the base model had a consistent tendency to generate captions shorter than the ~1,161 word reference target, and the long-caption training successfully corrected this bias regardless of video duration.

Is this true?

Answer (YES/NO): NO